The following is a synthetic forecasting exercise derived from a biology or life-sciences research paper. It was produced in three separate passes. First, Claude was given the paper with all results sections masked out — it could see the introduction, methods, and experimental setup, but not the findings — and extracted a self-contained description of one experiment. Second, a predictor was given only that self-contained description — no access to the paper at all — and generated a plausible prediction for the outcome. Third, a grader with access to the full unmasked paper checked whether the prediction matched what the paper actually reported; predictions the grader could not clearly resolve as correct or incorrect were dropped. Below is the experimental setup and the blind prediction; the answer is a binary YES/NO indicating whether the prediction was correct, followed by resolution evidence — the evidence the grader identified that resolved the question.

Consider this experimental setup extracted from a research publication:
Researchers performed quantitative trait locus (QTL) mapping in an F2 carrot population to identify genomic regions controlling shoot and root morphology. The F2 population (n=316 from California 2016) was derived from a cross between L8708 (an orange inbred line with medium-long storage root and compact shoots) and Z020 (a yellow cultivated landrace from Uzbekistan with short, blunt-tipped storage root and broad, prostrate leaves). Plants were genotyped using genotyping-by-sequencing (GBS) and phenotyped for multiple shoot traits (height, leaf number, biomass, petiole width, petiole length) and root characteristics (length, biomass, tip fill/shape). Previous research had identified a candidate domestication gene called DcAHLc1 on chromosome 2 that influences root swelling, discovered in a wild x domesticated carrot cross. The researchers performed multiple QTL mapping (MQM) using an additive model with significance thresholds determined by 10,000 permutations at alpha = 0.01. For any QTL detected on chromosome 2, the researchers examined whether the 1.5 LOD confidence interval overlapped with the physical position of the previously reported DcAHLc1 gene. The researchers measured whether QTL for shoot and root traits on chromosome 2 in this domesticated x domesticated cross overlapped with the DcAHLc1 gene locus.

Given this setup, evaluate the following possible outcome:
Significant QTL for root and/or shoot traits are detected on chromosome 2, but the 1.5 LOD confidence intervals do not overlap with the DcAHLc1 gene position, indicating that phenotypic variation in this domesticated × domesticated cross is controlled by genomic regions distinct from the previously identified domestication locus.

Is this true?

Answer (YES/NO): YES